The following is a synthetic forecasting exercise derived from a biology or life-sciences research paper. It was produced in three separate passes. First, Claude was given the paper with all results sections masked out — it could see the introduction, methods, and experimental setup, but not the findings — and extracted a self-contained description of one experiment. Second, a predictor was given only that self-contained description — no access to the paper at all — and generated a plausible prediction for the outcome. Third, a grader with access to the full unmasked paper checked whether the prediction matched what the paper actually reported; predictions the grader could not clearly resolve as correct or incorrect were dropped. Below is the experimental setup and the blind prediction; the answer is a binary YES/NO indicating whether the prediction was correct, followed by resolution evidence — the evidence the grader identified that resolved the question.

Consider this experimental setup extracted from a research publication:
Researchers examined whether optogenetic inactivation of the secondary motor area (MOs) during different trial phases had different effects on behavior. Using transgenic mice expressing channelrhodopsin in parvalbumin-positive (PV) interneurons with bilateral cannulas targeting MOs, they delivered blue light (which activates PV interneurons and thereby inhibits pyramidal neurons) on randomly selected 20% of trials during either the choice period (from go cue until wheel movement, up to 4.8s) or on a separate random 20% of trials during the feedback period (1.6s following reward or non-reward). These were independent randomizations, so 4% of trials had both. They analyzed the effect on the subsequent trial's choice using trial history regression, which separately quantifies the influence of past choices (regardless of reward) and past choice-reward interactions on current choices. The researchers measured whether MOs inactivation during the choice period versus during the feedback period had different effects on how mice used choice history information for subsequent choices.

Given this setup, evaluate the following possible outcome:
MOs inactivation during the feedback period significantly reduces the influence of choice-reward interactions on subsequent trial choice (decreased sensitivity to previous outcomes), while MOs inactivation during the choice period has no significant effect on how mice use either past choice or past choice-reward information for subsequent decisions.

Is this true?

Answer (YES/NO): NO